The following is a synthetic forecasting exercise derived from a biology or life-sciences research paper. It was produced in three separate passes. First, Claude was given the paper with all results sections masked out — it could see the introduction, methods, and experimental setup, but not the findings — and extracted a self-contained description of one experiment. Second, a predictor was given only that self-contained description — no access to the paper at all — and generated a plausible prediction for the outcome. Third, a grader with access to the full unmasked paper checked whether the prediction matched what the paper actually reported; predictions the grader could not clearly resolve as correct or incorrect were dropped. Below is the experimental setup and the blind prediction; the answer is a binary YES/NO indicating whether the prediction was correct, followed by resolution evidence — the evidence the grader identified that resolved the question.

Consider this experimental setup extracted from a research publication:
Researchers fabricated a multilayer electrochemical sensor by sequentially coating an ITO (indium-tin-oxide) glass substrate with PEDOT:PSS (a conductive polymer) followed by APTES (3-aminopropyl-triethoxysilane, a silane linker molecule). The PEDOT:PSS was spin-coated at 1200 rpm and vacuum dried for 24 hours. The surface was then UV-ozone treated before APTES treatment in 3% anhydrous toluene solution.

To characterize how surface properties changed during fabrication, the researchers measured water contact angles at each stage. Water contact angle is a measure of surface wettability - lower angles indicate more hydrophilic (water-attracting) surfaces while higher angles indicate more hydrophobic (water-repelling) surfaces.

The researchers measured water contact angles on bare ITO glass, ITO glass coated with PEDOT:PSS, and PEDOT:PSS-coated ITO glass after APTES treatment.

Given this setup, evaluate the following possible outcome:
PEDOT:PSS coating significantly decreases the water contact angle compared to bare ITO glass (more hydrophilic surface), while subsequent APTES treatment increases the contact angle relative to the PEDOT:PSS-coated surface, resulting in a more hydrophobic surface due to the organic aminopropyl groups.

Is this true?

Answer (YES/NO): YES